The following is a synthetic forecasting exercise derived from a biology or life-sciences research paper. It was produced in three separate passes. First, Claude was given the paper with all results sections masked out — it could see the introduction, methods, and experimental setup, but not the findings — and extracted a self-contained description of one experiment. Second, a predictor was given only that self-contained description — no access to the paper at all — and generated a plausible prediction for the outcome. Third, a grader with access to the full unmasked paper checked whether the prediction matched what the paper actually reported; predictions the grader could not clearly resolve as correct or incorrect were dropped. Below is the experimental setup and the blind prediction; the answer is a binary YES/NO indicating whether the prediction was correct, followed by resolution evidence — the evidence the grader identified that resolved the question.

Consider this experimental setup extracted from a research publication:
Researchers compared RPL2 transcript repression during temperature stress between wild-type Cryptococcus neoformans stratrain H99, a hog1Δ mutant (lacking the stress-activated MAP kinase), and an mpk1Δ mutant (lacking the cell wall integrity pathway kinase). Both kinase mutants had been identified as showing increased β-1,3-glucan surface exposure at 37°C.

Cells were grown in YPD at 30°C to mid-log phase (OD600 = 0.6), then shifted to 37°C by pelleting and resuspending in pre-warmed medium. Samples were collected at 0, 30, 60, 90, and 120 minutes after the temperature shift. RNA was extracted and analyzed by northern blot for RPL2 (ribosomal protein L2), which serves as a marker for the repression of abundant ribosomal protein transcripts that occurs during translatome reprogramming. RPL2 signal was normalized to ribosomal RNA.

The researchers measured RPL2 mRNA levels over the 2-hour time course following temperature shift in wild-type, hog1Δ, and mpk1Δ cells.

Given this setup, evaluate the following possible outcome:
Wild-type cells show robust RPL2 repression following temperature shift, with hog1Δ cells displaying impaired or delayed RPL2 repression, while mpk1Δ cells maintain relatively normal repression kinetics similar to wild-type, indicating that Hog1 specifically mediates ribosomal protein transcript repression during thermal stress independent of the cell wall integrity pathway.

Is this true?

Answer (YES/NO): YES